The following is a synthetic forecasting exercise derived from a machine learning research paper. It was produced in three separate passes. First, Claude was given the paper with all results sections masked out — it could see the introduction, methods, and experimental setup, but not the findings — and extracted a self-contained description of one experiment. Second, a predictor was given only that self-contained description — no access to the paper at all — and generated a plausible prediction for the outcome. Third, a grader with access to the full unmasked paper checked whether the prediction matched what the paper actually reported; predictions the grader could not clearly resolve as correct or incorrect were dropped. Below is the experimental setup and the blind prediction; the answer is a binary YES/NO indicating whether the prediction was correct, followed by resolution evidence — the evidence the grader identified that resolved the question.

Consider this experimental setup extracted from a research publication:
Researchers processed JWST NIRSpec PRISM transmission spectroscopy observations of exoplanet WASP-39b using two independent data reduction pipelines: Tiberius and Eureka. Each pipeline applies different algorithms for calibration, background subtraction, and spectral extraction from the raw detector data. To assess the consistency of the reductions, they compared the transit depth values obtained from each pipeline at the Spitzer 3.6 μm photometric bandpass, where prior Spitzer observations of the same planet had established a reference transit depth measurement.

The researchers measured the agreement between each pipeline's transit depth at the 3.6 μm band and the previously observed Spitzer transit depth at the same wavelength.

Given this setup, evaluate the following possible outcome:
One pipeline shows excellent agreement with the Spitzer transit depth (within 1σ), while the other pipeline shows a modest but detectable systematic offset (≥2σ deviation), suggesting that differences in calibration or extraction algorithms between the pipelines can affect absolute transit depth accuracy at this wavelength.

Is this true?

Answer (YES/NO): YES